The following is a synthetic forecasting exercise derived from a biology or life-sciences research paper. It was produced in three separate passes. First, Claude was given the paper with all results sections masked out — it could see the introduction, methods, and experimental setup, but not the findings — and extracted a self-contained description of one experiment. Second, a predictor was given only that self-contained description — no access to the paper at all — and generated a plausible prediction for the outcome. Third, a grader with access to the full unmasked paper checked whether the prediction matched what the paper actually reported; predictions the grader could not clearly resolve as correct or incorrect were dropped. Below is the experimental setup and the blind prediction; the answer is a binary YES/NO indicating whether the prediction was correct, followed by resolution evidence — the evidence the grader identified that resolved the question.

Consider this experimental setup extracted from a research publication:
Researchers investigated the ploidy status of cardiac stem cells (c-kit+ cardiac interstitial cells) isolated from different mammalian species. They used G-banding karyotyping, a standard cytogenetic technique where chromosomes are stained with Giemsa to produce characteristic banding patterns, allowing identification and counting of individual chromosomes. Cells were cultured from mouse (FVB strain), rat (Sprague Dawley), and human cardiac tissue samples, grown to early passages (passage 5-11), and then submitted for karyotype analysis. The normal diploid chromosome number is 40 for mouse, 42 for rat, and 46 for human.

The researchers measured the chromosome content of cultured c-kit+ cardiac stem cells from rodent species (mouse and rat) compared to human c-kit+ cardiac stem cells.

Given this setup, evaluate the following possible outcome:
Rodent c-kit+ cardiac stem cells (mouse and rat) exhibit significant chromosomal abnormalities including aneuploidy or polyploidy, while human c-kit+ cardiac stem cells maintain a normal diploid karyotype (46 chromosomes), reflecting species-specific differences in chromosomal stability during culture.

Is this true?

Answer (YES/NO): NO